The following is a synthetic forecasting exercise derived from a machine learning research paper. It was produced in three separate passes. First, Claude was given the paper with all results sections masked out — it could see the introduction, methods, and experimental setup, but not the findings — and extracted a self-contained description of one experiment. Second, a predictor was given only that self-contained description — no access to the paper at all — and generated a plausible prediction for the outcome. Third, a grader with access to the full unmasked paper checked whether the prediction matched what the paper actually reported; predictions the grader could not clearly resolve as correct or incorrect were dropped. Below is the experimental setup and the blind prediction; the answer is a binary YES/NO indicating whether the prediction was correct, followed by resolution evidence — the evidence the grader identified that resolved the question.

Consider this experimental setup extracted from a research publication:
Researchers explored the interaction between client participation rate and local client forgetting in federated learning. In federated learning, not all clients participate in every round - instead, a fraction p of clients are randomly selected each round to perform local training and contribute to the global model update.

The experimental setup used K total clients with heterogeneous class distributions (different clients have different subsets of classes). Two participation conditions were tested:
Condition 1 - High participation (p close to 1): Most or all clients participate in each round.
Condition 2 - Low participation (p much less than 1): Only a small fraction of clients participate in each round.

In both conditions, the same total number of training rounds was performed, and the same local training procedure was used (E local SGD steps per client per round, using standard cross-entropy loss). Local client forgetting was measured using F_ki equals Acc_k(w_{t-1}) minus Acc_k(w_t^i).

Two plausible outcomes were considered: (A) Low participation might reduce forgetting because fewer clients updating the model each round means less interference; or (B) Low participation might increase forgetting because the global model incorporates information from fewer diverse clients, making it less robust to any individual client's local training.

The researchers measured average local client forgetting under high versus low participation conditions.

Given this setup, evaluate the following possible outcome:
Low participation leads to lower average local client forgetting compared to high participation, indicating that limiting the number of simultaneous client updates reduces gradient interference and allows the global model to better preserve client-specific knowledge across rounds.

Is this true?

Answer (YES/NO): NO